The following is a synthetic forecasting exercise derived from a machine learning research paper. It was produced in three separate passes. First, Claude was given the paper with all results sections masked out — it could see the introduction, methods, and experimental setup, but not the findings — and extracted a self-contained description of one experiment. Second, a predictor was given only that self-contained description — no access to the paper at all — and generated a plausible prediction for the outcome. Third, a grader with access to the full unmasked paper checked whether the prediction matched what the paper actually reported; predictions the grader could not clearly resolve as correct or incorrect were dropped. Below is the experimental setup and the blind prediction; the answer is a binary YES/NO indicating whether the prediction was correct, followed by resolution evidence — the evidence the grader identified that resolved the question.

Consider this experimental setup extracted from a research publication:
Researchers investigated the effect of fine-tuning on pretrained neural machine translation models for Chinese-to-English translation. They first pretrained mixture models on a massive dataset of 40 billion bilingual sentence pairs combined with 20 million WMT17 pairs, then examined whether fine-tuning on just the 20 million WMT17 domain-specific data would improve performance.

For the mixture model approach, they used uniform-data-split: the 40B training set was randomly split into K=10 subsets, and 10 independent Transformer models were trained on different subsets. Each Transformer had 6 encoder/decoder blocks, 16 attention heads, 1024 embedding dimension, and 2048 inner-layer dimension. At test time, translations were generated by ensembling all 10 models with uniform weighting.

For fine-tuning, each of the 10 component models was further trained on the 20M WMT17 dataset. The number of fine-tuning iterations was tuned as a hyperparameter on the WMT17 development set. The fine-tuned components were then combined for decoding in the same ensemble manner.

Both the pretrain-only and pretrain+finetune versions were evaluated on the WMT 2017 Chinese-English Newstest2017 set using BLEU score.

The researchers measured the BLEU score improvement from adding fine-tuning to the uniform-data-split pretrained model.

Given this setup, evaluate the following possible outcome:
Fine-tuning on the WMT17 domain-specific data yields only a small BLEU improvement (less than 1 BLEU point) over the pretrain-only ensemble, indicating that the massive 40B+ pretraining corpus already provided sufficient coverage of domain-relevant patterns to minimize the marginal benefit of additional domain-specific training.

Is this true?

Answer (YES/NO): NO